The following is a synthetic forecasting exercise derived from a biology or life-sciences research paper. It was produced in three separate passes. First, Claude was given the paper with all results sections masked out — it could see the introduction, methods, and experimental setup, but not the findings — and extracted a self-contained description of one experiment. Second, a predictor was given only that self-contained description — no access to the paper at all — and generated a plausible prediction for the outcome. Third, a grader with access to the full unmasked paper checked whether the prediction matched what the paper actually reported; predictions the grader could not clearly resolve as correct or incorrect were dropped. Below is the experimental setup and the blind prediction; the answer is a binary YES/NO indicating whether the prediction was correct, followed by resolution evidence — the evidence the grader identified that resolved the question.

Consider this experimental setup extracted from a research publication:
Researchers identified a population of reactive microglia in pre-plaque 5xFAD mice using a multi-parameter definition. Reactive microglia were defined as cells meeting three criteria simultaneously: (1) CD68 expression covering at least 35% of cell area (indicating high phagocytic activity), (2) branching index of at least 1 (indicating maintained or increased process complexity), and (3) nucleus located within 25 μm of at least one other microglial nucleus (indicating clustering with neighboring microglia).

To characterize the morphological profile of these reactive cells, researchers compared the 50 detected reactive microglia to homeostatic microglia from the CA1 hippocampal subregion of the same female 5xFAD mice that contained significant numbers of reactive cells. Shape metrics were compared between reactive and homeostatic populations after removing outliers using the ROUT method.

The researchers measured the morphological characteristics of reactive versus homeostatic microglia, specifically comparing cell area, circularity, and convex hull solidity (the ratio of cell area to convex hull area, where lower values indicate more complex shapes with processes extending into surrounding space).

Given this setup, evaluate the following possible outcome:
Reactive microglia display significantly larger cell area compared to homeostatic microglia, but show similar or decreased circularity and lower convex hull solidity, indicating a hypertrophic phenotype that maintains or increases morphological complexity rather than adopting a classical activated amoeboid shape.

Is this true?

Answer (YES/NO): NO